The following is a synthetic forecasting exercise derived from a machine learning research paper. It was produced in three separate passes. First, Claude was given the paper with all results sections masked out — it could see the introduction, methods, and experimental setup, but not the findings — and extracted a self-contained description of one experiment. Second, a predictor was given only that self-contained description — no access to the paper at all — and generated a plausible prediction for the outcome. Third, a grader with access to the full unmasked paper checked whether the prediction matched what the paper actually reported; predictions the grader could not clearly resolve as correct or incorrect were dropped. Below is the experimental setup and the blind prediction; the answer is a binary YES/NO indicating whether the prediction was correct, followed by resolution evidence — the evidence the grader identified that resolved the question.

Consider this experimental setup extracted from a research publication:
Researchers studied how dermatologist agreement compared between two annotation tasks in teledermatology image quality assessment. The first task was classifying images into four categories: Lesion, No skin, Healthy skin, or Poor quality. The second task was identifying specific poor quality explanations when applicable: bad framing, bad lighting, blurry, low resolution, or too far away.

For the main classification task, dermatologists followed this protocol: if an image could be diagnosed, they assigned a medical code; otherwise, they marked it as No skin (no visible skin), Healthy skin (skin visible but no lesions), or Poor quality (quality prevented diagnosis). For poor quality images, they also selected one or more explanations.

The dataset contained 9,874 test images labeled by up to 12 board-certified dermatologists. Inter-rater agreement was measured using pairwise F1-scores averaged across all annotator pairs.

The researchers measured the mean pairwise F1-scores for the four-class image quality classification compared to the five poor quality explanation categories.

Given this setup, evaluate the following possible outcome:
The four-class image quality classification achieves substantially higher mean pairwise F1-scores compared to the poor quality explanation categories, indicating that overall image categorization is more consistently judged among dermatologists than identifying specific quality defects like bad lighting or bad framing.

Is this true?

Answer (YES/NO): YES